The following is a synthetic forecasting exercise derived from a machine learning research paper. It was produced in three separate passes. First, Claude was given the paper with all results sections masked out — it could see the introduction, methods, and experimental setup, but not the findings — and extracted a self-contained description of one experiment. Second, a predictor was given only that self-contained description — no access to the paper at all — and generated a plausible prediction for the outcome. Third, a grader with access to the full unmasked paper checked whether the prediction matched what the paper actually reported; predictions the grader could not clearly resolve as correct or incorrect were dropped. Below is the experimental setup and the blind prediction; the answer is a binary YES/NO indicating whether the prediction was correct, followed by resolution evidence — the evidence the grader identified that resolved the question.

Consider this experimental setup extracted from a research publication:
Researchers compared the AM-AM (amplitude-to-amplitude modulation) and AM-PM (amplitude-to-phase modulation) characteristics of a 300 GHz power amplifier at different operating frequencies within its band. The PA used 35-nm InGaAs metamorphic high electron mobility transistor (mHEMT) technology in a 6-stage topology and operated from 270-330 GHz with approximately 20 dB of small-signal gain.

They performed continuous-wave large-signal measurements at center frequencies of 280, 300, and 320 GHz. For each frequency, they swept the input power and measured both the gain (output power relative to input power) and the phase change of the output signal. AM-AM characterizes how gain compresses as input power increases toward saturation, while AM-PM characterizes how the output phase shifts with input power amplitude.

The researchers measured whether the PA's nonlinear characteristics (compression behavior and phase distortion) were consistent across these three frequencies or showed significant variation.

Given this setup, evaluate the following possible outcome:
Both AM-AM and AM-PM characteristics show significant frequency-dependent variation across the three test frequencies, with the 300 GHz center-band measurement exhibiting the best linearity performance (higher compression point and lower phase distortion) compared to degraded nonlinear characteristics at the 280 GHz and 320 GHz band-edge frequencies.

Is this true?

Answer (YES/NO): NO